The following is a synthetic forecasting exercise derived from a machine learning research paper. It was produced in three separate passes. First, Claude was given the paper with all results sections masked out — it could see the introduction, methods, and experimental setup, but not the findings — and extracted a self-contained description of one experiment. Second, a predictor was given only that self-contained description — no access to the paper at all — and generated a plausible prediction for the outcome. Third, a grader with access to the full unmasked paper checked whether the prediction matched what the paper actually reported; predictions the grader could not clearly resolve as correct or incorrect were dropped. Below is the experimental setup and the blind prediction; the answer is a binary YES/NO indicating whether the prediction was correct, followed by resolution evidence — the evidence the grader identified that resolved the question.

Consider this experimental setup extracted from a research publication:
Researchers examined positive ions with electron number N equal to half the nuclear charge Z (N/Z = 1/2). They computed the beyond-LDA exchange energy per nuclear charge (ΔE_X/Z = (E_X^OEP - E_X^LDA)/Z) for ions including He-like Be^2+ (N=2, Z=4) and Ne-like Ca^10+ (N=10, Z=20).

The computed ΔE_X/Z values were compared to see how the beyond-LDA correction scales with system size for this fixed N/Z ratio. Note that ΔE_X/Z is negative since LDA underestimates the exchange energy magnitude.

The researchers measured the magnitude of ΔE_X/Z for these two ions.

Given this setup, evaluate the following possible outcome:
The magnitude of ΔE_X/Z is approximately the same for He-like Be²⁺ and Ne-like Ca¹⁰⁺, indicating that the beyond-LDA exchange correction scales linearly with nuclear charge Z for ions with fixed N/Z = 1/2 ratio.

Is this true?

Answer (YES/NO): NO